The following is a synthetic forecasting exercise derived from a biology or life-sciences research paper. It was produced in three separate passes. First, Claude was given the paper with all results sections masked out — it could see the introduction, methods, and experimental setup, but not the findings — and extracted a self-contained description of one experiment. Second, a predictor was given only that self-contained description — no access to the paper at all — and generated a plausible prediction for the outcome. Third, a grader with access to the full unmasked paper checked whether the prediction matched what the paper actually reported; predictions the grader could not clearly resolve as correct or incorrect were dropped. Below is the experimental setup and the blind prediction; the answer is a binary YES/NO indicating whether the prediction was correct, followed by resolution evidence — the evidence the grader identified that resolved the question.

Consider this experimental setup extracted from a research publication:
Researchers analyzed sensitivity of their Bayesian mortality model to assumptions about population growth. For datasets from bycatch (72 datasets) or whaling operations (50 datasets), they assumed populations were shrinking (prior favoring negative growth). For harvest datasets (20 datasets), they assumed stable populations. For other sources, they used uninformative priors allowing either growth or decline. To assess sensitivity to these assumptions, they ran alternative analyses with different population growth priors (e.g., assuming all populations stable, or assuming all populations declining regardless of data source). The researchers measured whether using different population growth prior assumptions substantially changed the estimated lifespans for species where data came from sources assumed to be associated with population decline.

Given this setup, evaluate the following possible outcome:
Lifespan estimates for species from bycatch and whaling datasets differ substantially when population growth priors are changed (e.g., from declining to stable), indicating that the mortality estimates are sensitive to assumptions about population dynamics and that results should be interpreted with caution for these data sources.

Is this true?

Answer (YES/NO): NO